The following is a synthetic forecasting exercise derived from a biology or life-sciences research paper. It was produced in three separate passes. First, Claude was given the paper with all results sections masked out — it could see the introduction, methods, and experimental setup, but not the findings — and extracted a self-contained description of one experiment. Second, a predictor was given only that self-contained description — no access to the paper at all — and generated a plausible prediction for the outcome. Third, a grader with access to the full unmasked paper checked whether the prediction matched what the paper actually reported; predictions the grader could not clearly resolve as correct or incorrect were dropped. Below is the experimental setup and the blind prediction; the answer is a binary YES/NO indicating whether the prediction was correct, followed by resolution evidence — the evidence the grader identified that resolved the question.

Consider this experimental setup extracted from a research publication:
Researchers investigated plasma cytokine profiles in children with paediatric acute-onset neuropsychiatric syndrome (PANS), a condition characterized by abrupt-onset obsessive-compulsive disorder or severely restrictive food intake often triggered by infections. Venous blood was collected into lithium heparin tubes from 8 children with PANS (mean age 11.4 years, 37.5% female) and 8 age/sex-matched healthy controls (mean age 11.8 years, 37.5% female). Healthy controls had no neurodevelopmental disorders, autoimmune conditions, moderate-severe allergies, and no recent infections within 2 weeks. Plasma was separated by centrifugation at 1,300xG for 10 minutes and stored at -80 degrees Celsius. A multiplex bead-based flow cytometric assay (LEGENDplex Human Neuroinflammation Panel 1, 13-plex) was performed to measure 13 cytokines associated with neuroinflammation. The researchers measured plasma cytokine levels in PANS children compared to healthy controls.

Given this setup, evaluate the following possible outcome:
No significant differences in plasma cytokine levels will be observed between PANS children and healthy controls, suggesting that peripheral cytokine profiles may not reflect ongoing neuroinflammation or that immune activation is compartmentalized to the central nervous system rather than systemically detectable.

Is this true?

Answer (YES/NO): NO